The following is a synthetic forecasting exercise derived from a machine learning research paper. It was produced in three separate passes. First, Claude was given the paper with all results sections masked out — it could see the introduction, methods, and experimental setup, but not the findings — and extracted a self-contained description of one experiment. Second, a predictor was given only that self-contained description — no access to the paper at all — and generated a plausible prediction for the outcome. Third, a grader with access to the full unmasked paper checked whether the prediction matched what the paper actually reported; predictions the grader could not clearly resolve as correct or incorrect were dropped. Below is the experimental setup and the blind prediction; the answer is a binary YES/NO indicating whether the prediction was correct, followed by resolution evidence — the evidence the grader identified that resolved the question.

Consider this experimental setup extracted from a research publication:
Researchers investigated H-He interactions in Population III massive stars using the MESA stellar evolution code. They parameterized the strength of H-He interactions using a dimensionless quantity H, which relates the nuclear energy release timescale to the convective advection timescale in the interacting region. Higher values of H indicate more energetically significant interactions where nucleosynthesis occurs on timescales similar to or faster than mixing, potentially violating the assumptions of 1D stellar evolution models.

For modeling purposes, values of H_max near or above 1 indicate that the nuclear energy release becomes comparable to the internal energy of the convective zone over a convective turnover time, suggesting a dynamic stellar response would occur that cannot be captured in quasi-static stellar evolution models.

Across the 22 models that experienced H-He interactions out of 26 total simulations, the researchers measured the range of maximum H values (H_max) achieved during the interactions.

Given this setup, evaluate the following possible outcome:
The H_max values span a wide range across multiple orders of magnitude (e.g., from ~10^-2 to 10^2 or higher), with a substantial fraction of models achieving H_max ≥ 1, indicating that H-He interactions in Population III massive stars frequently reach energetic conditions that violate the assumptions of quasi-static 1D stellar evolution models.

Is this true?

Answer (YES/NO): NO